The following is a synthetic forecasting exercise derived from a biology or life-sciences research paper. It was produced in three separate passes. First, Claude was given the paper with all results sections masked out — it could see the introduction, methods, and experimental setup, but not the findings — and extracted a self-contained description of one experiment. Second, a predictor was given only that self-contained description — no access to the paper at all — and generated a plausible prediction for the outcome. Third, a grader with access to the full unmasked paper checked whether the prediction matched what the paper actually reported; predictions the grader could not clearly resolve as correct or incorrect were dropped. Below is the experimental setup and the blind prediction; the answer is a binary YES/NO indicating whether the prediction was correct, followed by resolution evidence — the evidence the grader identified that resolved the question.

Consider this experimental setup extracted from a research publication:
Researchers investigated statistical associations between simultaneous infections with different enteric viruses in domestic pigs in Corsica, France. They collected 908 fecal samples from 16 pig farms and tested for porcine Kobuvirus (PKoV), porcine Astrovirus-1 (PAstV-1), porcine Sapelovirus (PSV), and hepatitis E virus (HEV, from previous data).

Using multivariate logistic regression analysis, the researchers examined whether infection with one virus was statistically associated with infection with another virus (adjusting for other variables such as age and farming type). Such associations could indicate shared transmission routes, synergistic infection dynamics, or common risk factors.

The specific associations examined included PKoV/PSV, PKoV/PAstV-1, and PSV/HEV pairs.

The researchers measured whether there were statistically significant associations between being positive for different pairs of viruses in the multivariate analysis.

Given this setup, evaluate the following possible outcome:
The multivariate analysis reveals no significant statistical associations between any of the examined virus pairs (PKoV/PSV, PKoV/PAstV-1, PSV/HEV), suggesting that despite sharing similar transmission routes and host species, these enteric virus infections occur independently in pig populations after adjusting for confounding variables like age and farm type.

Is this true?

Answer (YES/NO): NO